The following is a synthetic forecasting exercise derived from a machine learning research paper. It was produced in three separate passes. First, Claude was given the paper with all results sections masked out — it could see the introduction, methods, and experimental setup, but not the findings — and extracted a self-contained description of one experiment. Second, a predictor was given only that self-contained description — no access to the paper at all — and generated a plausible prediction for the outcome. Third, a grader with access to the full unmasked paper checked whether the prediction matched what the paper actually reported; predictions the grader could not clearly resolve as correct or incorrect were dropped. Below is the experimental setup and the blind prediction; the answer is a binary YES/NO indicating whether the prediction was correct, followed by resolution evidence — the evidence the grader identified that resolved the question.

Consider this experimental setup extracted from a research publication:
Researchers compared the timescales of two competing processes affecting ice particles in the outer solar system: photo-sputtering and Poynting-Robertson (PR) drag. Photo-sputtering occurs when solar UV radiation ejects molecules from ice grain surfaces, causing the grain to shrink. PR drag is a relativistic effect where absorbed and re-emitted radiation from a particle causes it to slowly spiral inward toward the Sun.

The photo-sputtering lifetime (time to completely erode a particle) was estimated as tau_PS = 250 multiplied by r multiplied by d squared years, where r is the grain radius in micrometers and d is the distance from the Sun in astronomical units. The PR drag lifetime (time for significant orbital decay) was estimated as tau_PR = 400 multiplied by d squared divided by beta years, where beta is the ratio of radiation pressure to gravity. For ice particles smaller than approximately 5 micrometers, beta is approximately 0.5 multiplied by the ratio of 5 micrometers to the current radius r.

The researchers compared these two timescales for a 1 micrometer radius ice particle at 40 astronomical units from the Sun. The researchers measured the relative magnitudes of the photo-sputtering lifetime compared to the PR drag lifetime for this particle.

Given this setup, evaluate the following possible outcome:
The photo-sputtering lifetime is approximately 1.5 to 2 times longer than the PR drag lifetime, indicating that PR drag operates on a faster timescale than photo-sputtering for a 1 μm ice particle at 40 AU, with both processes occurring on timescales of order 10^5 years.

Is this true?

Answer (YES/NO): NO